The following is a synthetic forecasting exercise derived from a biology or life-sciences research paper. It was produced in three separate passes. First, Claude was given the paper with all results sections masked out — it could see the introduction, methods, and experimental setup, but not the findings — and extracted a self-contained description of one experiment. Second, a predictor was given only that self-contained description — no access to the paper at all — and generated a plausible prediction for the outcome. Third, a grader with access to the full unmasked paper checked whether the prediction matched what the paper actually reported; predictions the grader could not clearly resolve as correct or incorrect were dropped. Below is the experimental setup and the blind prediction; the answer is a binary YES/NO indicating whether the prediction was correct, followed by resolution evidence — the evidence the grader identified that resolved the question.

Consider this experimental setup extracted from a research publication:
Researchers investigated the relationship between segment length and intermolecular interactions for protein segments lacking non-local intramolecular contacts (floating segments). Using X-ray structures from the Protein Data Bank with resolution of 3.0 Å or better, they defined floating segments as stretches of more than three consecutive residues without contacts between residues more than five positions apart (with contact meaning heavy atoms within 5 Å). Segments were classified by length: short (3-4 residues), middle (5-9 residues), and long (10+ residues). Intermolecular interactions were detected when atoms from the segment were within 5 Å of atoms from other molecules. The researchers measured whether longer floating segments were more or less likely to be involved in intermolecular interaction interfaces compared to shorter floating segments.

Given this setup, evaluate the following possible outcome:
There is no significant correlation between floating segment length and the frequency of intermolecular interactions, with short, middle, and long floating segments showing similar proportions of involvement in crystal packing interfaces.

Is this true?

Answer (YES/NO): NO